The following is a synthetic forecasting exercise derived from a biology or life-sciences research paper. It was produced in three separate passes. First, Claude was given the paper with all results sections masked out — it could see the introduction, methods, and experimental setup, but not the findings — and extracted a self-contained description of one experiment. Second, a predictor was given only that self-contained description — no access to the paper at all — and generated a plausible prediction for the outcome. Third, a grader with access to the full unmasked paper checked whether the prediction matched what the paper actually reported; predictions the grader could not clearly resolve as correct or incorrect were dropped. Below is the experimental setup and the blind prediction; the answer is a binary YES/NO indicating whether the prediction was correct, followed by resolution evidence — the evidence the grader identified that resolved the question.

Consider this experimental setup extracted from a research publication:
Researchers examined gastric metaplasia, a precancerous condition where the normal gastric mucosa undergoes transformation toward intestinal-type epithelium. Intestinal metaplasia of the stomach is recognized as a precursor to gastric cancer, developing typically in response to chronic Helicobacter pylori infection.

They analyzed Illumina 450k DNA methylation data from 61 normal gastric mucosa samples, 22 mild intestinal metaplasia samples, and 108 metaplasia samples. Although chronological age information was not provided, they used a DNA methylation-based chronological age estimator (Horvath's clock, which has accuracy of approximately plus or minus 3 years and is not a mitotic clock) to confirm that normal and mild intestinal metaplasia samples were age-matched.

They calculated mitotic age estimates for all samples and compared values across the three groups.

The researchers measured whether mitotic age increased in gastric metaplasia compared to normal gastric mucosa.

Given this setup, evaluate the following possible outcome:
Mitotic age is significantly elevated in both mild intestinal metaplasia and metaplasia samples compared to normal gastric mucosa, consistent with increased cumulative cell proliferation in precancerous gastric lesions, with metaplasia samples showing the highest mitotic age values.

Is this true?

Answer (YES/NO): NO